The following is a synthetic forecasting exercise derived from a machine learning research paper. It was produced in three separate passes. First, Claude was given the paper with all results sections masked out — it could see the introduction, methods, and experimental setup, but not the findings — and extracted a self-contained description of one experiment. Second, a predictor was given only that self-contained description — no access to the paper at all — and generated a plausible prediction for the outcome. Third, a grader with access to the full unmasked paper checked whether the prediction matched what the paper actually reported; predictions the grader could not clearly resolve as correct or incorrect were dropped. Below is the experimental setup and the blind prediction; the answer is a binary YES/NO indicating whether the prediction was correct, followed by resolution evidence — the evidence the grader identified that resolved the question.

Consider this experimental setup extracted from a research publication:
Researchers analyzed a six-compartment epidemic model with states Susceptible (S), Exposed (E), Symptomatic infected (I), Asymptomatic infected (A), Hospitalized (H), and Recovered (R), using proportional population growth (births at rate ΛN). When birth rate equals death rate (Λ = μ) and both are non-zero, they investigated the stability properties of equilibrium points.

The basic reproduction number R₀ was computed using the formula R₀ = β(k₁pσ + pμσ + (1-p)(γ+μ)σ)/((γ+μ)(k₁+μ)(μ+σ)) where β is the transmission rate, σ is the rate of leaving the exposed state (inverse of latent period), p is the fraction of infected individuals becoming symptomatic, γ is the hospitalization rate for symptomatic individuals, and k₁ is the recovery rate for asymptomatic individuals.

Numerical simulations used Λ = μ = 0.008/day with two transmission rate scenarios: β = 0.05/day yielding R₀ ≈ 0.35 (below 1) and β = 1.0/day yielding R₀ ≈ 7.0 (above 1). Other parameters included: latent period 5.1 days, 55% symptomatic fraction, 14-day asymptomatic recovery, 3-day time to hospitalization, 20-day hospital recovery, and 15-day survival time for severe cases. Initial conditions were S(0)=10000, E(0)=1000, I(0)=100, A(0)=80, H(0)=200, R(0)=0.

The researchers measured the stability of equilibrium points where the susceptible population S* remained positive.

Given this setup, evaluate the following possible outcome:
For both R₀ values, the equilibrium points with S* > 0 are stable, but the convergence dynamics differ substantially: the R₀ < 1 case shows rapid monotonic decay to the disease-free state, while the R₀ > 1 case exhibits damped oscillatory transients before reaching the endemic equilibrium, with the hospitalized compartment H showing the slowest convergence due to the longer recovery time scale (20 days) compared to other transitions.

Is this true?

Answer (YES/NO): NO